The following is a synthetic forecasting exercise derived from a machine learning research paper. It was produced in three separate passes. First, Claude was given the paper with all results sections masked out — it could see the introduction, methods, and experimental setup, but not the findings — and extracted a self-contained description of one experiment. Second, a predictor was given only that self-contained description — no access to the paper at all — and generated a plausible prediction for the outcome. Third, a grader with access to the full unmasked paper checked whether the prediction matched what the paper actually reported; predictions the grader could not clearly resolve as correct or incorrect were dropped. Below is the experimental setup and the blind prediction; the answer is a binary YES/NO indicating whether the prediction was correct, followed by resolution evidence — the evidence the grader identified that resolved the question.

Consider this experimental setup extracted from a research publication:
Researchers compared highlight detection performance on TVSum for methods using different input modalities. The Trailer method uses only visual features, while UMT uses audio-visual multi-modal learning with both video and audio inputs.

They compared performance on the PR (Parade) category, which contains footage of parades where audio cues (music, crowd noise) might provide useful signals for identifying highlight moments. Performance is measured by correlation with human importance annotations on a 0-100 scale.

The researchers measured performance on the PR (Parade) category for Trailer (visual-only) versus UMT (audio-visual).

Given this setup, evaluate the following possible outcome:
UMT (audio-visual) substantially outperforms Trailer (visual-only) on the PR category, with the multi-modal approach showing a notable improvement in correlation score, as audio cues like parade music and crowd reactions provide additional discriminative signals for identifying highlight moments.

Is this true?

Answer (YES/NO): YES